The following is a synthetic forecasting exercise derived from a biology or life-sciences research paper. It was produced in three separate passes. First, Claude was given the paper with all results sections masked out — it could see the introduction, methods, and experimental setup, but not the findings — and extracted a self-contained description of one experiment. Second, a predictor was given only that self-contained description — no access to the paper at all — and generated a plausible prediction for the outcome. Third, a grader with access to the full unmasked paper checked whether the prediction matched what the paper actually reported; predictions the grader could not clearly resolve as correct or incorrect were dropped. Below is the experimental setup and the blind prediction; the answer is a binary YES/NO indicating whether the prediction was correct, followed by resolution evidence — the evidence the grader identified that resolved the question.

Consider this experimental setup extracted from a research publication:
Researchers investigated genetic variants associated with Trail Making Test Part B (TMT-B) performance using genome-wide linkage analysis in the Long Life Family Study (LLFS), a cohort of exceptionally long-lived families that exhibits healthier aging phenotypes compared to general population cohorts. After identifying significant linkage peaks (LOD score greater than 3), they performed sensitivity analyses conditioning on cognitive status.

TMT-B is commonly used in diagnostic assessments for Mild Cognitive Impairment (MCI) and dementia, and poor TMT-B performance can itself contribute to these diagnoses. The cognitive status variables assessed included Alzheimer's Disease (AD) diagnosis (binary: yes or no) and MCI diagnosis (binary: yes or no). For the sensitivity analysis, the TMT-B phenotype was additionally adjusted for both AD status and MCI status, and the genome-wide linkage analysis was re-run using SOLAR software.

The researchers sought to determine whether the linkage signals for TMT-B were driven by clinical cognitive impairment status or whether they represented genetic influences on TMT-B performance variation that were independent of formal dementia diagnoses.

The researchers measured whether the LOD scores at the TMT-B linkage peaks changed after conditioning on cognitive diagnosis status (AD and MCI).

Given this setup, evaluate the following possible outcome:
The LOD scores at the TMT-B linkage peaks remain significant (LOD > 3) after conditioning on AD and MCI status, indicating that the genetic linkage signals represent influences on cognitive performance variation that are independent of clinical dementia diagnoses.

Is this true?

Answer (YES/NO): YES